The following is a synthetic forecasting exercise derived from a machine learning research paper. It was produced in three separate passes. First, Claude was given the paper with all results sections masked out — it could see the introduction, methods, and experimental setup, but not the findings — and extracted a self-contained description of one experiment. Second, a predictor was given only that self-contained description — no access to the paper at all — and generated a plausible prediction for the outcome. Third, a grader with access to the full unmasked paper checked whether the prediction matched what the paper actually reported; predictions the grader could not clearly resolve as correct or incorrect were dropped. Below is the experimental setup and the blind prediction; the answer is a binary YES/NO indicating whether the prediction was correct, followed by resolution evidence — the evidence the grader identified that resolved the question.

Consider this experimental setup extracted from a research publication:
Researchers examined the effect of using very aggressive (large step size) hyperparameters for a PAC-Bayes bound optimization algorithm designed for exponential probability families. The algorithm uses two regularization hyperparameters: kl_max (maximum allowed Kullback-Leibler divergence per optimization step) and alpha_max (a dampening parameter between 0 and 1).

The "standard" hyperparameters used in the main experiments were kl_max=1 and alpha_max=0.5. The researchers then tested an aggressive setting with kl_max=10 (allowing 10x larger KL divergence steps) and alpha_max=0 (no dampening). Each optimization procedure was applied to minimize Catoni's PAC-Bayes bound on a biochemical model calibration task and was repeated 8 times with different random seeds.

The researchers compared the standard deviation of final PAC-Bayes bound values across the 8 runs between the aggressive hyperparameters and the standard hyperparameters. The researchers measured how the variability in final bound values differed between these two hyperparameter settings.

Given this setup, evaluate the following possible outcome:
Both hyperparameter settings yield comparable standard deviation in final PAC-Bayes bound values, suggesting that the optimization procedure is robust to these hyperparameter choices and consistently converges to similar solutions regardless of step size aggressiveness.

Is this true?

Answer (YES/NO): NO